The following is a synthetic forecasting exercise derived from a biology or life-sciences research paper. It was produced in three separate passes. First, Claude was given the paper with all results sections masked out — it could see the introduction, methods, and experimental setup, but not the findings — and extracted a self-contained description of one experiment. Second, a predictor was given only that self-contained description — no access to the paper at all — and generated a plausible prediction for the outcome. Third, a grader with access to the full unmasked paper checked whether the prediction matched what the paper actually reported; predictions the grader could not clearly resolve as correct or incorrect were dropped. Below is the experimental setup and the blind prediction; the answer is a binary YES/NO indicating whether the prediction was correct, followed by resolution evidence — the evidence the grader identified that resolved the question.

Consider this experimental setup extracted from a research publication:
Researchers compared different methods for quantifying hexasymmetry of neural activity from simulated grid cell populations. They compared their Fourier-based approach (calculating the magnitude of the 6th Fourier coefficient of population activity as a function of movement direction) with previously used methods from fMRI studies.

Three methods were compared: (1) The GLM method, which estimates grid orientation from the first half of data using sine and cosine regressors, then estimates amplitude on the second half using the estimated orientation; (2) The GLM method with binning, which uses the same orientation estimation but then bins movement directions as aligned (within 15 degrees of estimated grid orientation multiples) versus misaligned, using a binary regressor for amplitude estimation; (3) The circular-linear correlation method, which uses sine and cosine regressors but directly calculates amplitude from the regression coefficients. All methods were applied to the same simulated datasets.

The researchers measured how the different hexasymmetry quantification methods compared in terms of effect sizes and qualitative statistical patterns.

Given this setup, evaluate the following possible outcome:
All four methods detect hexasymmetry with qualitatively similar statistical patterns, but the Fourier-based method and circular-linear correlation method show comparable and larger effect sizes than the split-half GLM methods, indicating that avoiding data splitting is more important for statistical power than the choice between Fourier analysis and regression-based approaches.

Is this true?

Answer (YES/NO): NO